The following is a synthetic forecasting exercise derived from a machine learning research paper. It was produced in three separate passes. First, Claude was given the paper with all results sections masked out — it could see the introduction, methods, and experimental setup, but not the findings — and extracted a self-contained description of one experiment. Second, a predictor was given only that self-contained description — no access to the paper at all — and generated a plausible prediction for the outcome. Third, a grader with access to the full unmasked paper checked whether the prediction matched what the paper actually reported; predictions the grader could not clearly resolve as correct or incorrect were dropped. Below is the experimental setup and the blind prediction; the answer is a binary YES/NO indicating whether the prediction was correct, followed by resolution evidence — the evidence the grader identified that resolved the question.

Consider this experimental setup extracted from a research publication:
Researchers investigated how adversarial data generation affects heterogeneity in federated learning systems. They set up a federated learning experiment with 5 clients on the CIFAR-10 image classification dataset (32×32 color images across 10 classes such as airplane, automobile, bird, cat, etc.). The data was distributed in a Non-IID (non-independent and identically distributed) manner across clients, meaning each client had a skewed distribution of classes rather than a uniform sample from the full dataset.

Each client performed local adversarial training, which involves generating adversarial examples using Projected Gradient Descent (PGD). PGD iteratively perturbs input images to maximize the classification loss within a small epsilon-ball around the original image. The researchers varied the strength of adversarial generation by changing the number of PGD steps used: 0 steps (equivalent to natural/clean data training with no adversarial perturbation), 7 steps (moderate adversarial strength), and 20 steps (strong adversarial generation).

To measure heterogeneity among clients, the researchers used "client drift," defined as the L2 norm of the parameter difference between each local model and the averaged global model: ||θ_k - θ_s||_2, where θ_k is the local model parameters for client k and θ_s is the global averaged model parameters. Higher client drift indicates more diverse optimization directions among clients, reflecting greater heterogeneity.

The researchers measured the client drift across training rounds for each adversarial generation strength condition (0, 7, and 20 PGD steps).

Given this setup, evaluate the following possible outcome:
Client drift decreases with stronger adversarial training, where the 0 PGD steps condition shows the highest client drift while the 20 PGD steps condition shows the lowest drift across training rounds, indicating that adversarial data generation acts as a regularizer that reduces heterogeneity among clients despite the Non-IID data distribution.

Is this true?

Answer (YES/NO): NO